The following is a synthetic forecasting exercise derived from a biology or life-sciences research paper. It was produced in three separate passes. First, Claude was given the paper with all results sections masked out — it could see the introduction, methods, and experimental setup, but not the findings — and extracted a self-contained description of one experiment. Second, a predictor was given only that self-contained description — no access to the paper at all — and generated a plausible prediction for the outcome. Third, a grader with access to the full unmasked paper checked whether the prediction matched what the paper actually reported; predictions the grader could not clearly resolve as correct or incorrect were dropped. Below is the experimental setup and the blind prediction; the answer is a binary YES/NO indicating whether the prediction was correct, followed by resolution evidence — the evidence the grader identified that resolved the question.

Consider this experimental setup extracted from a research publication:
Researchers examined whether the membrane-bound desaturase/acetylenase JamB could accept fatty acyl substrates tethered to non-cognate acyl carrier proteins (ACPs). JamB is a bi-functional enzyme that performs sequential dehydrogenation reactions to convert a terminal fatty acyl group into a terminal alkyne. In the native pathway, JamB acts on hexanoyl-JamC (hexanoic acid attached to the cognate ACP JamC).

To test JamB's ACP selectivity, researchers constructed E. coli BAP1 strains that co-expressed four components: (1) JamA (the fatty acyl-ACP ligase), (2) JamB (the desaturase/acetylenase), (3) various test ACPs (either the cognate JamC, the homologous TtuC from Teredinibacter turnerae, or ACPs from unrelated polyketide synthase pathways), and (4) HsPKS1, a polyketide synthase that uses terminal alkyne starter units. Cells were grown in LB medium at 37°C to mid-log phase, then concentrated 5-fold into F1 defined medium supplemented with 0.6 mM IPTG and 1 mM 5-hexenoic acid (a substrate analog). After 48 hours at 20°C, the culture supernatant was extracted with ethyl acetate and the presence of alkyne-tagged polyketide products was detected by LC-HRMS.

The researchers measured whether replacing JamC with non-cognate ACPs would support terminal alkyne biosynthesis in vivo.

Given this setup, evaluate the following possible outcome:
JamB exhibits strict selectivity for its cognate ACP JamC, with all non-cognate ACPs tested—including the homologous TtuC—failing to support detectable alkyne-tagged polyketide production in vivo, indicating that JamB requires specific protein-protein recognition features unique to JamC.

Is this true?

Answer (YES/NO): NO